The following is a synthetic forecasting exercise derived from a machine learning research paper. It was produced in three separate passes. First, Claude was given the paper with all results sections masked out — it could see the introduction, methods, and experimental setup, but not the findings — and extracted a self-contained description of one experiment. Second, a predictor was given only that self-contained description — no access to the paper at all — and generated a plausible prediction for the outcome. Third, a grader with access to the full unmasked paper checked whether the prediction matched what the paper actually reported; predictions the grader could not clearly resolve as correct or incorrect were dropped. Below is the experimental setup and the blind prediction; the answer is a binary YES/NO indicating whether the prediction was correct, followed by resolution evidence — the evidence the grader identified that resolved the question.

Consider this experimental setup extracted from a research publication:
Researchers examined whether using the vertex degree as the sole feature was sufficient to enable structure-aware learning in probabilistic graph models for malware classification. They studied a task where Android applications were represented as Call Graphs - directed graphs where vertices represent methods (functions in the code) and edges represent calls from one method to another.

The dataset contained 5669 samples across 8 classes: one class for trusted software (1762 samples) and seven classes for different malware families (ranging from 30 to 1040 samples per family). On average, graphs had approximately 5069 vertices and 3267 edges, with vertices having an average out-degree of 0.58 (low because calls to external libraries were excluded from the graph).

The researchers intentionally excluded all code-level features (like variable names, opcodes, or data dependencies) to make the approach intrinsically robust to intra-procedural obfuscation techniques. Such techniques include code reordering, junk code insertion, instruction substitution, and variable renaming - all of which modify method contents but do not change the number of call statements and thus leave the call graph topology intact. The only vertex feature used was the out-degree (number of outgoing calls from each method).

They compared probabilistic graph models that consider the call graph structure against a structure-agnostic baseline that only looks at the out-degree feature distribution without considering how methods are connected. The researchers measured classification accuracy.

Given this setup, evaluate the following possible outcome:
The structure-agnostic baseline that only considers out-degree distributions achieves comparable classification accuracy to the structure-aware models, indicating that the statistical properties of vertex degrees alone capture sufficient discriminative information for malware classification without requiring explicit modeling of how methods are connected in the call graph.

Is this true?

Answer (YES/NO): NO